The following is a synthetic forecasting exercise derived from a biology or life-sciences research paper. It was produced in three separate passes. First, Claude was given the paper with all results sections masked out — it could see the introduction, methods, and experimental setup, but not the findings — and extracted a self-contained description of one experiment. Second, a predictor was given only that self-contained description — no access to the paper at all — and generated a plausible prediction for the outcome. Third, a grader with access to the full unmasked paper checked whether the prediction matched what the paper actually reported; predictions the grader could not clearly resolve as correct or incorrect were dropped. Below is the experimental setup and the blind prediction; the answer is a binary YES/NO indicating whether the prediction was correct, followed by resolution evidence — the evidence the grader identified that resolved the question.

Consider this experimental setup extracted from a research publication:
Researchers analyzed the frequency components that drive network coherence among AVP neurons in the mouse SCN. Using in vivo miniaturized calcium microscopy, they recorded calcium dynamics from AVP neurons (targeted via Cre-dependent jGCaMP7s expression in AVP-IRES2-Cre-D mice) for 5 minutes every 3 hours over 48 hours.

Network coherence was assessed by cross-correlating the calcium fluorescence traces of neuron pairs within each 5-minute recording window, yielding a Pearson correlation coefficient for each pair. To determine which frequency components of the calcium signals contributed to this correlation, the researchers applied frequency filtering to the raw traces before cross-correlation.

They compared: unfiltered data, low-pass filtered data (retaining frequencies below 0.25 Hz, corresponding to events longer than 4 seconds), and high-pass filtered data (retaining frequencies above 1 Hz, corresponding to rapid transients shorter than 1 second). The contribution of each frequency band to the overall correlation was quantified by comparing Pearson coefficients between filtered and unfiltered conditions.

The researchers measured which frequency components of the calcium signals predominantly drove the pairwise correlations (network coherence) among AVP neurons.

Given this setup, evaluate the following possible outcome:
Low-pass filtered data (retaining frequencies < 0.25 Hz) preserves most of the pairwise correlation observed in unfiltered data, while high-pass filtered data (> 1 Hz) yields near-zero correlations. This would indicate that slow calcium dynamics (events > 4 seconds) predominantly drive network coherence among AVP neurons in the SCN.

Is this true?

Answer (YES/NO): YES